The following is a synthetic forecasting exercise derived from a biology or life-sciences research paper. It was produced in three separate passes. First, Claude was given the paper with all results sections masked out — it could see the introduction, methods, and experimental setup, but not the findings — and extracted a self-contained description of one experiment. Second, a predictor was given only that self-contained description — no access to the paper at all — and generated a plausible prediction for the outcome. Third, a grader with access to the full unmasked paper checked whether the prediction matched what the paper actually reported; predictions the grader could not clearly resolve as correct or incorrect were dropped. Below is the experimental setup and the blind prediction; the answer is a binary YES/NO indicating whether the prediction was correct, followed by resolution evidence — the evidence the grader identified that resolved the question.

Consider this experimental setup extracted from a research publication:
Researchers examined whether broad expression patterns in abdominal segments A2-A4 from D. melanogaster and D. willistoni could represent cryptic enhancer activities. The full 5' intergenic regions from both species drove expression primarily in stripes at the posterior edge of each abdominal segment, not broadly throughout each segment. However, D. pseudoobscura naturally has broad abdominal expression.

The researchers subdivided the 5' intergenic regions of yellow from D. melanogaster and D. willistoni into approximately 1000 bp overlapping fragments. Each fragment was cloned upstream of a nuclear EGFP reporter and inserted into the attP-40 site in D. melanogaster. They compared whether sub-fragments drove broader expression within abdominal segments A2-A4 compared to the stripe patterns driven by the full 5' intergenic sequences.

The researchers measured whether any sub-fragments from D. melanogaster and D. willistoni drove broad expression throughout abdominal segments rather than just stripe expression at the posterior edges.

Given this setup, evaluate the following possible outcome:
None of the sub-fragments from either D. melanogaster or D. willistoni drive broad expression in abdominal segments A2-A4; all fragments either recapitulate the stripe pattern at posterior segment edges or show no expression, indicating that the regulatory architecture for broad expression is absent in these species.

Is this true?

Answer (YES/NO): NO